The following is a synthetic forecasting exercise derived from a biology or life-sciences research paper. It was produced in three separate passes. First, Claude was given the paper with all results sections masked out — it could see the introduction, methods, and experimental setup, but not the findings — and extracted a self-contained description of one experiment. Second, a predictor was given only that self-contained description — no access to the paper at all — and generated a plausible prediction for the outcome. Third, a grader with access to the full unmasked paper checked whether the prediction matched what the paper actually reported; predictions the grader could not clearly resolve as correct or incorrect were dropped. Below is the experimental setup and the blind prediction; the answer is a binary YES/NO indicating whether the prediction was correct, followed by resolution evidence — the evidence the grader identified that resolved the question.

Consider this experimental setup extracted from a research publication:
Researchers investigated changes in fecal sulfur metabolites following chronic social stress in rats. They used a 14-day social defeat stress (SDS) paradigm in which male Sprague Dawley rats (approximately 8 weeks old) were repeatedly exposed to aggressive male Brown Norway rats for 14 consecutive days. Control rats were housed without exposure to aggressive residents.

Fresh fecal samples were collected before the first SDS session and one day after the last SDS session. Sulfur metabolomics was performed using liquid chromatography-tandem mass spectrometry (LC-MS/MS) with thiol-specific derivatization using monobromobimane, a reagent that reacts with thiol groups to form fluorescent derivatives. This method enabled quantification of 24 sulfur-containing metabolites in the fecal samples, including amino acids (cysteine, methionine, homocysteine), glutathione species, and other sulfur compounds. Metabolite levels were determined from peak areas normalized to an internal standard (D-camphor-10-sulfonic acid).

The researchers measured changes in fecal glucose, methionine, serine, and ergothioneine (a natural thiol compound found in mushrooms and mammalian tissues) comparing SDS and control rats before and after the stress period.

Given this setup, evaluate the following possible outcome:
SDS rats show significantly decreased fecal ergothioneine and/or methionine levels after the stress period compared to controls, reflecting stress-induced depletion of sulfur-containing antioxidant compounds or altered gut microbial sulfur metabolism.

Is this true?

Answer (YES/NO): NO